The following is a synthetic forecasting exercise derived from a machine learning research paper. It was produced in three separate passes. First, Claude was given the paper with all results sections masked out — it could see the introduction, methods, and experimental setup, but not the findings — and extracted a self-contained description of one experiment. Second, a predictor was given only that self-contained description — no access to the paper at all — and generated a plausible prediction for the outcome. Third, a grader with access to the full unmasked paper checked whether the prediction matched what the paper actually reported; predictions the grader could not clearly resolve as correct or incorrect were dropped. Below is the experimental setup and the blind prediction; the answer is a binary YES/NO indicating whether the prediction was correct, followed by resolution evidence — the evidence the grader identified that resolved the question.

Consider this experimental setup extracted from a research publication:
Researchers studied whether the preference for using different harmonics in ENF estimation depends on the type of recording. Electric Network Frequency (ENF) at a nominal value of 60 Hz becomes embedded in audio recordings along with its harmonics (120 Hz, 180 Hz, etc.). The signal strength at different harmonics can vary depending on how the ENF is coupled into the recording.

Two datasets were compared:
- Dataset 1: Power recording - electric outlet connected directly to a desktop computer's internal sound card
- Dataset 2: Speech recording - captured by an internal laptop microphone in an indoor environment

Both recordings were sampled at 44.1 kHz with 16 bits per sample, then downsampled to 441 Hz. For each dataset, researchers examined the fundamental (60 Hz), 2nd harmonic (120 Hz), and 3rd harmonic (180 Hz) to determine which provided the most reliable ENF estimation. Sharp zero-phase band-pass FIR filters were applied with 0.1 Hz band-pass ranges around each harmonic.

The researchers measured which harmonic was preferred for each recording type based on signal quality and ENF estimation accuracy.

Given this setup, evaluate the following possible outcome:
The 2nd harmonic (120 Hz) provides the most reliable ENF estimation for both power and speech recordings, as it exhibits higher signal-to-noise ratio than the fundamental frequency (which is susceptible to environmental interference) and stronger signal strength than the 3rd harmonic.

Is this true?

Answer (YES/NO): NO